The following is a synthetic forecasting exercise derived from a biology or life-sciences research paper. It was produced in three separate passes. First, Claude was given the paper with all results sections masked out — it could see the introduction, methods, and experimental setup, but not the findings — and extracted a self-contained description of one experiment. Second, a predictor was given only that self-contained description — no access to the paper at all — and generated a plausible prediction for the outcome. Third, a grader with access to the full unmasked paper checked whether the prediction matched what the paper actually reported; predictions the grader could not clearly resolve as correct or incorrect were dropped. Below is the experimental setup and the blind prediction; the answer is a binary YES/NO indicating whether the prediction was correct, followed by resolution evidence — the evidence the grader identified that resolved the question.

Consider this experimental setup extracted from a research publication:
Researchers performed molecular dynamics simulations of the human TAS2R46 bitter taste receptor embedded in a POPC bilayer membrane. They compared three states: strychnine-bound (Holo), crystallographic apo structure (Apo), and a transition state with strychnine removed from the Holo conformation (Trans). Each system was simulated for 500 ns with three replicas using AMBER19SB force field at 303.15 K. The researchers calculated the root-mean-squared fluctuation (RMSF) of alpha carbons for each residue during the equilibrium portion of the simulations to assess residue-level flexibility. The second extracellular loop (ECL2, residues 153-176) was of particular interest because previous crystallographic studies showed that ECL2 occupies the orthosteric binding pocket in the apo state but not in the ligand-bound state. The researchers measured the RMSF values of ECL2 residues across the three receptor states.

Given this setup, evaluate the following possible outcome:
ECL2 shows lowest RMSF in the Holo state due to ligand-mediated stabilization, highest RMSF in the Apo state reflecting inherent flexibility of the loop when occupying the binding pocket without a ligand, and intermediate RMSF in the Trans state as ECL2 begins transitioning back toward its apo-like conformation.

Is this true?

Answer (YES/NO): NO